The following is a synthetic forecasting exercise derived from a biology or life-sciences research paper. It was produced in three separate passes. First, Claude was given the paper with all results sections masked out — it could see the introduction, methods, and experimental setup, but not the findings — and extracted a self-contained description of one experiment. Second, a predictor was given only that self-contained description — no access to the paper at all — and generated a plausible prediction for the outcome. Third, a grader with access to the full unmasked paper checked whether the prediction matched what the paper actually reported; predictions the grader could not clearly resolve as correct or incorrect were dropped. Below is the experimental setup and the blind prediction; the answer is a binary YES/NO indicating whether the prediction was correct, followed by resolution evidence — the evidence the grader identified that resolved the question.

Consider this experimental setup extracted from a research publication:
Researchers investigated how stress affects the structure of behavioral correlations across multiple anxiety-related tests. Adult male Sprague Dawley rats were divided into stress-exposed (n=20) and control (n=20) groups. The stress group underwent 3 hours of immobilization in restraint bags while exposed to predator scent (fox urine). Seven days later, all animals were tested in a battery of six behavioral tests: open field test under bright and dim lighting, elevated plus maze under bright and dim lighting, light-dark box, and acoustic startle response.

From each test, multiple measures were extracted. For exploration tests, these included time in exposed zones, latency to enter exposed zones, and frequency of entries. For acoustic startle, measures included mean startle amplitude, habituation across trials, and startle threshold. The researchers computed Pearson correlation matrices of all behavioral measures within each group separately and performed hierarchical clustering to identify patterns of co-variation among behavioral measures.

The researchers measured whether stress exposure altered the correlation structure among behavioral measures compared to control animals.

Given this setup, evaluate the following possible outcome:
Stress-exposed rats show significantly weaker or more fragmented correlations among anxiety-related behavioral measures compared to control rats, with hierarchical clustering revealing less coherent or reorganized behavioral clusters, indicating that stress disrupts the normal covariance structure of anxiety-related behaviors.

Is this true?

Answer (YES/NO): NO